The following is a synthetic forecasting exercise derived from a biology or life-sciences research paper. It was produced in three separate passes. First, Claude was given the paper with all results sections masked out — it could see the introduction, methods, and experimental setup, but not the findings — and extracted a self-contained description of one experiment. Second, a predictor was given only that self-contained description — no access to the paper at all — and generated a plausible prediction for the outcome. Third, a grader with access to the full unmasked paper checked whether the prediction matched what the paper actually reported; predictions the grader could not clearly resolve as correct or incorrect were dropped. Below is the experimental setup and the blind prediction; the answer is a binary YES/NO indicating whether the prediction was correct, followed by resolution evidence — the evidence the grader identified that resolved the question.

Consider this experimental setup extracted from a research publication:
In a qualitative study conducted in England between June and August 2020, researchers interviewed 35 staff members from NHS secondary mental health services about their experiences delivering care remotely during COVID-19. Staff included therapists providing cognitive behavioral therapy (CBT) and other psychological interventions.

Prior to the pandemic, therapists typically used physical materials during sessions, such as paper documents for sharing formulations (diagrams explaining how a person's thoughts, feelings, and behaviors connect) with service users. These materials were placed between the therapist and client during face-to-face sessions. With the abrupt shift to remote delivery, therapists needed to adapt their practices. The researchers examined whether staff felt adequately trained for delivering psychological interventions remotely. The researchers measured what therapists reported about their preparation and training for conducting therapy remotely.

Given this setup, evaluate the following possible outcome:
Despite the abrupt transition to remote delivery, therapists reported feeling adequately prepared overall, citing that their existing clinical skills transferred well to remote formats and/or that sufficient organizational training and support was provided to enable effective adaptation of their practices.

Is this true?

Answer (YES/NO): NO